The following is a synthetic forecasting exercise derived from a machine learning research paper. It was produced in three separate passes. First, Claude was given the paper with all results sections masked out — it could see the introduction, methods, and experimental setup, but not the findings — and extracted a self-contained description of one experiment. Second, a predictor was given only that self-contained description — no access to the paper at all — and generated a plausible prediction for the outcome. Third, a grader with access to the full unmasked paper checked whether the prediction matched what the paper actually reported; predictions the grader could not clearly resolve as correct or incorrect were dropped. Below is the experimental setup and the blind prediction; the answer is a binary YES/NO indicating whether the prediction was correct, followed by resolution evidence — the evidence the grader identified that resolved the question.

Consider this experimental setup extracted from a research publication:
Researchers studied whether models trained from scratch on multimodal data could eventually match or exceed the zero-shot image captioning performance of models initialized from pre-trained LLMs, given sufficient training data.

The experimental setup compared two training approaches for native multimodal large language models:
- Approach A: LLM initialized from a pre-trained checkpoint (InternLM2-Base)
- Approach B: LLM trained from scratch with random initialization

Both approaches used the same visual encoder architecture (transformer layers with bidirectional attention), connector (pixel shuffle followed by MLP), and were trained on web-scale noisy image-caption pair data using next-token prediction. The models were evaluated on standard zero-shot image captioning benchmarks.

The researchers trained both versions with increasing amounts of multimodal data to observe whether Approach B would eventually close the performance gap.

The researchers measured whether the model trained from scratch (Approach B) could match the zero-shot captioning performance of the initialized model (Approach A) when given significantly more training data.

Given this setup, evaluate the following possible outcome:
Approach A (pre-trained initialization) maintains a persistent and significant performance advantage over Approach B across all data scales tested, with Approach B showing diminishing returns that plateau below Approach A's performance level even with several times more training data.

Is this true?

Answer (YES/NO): YES